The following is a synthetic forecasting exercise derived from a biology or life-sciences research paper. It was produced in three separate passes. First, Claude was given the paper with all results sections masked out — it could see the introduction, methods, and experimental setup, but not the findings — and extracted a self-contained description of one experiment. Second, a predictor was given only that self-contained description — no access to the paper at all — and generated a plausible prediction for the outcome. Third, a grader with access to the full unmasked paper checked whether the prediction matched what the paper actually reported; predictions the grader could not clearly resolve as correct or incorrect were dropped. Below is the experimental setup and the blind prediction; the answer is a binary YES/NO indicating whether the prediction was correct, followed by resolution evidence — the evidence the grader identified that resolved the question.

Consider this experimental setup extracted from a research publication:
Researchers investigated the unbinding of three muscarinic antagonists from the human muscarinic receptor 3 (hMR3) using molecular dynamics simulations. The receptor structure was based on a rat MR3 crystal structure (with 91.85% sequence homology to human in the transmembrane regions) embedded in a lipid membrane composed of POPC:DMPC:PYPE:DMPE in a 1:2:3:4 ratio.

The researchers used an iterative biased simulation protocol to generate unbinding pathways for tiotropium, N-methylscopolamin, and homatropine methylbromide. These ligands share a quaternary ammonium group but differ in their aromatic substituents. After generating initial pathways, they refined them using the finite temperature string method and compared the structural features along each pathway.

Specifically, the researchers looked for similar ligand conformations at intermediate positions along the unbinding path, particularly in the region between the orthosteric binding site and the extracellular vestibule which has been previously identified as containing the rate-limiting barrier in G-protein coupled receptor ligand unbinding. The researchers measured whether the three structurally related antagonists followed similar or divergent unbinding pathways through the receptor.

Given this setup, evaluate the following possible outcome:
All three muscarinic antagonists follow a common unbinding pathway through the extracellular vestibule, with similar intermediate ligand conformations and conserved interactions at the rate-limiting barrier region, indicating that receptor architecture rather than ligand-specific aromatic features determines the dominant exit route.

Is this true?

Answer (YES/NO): YES